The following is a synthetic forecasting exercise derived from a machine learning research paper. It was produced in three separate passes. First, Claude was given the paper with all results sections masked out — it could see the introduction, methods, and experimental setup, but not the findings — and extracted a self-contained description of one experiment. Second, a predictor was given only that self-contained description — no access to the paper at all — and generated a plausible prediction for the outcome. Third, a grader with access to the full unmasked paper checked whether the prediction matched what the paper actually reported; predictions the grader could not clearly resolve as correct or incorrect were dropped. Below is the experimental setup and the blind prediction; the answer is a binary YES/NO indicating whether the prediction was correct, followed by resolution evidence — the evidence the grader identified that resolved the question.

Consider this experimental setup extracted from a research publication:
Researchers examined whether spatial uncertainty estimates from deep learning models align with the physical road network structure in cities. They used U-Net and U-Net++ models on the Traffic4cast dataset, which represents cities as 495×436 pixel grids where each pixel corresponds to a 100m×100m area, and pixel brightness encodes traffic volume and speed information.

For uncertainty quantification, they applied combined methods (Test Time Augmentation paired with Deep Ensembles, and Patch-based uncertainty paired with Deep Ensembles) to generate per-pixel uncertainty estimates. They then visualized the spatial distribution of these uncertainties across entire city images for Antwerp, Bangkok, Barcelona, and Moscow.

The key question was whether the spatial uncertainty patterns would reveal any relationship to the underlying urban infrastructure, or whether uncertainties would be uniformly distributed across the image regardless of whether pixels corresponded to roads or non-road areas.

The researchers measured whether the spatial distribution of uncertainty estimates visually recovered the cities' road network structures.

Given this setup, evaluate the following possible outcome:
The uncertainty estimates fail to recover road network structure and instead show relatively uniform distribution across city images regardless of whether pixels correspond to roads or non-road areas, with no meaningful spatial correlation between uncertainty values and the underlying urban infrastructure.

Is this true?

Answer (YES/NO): NO